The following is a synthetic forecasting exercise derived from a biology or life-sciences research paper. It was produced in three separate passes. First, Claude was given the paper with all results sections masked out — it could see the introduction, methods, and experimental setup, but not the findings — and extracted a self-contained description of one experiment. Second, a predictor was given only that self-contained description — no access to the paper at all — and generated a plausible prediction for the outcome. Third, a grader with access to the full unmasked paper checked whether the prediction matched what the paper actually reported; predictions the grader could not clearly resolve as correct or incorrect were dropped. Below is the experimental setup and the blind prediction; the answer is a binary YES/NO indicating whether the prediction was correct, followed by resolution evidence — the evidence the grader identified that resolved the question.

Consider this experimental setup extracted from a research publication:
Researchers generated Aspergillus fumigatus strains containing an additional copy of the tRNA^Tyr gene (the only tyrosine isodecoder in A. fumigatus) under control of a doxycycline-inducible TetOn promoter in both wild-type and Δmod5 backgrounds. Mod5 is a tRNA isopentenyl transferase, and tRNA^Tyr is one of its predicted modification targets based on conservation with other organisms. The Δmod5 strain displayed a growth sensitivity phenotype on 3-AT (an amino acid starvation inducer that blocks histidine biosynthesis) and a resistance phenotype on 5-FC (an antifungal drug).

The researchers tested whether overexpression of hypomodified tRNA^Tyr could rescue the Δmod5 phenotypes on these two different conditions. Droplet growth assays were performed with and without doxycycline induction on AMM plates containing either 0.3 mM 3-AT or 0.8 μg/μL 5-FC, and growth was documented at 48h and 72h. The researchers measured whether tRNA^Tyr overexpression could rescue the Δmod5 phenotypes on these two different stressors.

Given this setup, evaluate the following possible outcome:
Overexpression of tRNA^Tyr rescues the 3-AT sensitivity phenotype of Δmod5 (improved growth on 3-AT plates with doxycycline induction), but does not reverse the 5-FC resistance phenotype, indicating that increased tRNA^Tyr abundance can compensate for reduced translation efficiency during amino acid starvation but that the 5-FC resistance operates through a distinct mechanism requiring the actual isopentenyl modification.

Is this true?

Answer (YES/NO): YES